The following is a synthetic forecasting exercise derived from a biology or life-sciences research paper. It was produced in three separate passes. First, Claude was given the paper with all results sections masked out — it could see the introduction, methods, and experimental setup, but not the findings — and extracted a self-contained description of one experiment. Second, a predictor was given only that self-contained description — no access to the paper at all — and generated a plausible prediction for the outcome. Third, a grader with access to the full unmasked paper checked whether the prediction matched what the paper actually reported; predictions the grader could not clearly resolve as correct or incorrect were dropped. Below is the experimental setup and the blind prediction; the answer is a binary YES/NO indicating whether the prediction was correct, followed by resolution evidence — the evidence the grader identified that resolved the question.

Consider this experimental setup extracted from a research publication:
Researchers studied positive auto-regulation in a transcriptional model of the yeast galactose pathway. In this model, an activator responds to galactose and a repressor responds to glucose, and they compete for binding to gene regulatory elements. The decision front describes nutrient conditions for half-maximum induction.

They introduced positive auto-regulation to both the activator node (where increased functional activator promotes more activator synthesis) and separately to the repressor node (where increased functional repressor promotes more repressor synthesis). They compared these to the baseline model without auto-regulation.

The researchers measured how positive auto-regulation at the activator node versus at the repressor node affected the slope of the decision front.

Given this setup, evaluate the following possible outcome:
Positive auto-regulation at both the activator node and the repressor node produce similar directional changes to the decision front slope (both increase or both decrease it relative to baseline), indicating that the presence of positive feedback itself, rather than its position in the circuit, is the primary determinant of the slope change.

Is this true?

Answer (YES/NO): NO